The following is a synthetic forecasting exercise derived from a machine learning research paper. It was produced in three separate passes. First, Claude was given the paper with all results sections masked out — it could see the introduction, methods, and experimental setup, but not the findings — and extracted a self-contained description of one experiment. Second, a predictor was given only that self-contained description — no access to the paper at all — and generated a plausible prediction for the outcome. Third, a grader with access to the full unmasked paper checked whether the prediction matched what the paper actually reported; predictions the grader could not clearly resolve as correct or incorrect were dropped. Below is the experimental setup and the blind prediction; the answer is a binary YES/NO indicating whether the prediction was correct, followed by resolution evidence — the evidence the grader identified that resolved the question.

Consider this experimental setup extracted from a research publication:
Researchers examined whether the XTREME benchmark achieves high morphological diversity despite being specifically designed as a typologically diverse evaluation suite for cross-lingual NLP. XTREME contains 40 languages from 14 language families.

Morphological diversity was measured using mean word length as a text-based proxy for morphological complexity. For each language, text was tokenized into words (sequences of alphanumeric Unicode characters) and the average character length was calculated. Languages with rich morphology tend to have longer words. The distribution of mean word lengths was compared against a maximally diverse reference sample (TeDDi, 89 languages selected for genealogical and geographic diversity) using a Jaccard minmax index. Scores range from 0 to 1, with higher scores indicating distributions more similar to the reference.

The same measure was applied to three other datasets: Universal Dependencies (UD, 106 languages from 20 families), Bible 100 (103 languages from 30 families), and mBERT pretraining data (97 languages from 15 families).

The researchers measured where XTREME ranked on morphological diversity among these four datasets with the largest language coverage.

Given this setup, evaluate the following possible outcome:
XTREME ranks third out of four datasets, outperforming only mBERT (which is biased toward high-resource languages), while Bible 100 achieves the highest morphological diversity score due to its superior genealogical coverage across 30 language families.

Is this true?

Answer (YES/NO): NO